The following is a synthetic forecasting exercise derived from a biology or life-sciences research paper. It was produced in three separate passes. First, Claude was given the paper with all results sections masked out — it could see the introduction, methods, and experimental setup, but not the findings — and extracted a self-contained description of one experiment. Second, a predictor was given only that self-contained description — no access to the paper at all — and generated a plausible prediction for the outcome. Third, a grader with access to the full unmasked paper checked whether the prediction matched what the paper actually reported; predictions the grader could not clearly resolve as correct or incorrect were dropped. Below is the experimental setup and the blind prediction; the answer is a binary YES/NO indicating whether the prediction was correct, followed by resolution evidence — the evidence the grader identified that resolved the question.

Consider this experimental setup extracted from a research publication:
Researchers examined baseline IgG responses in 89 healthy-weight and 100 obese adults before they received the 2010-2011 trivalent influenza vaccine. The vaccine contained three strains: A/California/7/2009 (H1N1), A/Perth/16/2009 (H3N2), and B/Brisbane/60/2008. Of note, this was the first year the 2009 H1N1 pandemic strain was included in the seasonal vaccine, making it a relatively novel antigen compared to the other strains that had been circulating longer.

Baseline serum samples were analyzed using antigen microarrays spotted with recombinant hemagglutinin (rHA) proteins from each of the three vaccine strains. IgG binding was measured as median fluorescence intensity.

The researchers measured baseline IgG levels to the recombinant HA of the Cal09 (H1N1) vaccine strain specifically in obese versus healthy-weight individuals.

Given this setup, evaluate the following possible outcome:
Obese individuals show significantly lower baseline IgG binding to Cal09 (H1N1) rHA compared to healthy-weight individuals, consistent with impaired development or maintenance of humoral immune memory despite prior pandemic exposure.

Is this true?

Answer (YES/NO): NO